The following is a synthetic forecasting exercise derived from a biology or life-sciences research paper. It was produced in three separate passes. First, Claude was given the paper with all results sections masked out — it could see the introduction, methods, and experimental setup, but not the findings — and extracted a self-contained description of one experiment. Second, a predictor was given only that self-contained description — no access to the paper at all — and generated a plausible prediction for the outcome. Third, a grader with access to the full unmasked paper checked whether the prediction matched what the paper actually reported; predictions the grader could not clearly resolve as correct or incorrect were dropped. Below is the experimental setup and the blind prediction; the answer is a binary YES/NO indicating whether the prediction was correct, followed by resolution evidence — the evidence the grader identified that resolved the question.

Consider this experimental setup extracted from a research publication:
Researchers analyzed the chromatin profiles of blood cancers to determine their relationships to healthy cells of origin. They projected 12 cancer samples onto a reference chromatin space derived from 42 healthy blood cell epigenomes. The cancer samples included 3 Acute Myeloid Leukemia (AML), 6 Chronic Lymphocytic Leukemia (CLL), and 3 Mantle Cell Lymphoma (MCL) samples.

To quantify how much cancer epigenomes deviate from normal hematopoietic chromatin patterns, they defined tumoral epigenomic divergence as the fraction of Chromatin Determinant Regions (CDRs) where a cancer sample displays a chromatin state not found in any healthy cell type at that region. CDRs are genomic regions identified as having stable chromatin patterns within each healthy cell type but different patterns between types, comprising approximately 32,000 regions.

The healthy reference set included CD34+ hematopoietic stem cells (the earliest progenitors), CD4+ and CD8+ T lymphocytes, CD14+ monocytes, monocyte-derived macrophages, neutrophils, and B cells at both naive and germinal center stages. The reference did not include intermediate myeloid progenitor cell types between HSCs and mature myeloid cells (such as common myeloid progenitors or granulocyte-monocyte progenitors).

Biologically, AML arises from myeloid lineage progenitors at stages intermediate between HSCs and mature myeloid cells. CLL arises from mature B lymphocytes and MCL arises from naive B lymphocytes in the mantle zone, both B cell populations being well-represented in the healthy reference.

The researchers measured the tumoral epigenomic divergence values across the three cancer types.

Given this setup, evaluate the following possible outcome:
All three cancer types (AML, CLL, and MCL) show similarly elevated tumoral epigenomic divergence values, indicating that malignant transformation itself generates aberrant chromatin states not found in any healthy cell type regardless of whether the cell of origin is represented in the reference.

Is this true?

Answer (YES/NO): NO